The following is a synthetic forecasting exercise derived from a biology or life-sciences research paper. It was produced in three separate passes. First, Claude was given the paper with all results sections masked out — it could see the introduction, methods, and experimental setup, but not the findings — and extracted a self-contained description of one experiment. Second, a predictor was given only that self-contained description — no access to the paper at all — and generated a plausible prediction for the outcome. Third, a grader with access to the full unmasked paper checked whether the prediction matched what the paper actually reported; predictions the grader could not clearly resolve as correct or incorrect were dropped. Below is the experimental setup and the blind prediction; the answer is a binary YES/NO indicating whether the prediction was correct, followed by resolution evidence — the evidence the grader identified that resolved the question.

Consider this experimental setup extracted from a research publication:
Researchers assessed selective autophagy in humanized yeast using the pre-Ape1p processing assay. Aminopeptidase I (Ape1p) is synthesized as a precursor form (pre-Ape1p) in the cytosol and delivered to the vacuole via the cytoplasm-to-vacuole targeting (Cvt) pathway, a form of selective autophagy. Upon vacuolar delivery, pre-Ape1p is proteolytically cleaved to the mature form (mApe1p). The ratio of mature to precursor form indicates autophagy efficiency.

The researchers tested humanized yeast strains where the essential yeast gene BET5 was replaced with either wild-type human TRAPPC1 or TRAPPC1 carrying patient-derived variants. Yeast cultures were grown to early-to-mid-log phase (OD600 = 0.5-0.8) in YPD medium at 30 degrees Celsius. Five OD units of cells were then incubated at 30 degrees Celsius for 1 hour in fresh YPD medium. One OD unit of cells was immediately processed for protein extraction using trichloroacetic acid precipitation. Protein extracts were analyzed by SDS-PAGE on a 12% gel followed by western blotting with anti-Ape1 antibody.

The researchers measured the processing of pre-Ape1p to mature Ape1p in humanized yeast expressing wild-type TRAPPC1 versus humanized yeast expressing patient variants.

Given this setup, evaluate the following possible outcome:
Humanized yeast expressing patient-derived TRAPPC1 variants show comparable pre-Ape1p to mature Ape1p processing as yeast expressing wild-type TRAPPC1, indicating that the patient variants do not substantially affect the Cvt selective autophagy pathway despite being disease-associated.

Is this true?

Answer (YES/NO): NO